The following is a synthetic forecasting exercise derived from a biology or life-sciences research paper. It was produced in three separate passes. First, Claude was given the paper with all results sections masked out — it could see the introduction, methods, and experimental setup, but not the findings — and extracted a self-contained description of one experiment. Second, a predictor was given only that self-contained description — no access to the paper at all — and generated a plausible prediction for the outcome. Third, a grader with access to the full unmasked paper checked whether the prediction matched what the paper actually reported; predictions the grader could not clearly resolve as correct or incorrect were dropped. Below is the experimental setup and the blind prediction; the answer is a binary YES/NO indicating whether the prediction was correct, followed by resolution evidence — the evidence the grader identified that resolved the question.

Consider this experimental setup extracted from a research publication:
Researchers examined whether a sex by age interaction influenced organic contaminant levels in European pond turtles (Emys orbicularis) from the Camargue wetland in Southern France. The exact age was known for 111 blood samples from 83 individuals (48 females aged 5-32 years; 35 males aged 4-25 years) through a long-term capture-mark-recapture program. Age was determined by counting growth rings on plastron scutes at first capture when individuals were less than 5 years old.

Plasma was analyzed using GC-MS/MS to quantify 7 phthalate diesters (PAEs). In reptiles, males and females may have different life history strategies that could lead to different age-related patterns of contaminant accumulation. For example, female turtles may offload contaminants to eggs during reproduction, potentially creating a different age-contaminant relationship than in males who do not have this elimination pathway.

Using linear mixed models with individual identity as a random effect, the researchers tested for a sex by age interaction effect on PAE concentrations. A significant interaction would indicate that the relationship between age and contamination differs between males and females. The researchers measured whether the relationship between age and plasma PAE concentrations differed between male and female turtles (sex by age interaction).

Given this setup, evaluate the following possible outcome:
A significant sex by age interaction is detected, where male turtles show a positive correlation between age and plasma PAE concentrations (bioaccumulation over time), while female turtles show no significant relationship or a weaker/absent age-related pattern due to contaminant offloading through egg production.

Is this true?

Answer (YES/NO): NO